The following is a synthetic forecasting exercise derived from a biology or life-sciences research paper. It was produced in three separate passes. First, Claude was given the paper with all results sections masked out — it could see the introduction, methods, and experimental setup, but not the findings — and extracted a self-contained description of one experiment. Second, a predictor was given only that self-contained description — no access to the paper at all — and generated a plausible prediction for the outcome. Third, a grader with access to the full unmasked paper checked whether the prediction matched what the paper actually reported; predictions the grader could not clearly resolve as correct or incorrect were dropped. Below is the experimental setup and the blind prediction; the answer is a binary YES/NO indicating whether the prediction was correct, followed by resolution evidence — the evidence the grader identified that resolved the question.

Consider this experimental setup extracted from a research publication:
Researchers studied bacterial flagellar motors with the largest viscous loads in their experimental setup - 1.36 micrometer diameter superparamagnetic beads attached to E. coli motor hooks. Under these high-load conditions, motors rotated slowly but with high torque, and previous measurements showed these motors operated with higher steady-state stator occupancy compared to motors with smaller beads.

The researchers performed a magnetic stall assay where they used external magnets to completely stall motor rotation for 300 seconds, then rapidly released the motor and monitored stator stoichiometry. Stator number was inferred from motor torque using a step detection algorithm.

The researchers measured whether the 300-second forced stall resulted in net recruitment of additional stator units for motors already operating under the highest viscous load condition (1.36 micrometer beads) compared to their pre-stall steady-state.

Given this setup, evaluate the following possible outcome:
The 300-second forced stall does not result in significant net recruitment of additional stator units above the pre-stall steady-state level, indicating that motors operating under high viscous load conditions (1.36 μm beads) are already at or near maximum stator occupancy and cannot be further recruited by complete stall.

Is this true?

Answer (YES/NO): YES